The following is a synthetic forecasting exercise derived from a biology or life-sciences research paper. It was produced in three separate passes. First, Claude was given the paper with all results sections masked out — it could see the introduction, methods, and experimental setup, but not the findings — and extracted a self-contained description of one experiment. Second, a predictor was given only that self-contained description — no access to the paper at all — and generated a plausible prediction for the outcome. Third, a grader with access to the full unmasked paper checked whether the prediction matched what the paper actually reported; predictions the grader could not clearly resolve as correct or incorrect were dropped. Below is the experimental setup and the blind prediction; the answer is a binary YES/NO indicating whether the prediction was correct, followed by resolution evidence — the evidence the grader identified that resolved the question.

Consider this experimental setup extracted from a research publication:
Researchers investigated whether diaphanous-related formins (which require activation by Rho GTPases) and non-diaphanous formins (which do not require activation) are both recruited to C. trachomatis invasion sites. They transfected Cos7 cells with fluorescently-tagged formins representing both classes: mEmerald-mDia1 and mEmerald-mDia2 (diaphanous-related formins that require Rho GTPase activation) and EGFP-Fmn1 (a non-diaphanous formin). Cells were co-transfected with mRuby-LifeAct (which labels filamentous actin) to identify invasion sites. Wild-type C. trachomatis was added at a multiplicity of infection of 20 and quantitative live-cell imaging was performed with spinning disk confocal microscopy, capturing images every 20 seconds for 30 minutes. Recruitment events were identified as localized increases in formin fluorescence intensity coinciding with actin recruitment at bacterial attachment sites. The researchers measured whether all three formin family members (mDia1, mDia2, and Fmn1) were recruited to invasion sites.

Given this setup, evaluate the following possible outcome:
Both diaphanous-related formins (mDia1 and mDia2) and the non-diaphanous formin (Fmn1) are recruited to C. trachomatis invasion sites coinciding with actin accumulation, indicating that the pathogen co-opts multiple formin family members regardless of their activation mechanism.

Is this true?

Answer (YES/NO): YES